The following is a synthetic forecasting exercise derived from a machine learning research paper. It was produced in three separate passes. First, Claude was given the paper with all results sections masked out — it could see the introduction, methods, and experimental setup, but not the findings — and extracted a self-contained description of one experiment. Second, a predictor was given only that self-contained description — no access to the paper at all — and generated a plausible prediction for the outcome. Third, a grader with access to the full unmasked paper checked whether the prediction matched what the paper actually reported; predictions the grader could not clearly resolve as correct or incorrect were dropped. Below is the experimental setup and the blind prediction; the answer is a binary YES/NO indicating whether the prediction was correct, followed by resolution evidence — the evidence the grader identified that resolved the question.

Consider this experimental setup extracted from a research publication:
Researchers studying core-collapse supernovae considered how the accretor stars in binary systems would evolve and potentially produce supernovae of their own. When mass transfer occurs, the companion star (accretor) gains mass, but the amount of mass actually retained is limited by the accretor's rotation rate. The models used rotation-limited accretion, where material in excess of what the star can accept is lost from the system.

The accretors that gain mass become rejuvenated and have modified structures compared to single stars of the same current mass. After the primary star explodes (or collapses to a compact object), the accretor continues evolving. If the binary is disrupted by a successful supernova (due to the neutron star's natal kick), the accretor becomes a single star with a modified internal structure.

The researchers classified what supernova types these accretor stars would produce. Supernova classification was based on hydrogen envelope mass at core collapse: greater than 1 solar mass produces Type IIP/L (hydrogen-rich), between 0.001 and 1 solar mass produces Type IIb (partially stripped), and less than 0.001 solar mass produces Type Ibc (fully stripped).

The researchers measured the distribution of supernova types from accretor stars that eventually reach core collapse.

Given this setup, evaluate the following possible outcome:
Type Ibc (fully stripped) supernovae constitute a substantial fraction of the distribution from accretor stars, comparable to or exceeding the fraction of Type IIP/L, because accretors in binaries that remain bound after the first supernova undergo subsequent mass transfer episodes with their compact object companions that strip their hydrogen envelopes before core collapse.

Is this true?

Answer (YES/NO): NO